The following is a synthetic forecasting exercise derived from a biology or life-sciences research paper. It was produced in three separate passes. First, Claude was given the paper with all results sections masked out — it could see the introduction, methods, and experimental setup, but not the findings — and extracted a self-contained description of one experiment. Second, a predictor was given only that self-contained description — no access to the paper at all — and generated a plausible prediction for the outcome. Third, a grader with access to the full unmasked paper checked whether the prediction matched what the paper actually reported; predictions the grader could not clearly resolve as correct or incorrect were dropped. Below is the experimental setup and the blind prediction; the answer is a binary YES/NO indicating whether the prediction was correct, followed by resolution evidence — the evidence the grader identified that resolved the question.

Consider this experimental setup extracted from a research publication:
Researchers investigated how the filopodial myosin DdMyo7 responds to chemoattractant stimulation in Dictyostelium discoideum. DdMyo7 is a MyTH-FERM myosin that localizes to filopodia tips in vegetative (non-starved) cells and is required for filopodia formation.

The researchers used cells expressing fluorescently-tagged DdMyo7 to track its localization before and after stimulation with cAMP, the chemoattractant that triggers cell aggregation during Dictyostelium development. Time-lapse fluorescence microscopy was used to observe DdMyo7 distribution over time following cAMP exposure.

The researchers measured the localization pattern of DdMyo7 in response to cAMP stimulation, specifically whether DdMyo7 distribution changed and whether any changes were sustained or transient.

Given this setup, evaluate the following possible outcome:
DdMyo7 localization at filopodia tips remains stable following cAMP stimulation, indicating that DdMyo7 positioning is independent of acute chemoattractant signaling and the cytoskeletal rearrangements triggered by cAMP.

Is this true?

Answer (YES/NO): NO